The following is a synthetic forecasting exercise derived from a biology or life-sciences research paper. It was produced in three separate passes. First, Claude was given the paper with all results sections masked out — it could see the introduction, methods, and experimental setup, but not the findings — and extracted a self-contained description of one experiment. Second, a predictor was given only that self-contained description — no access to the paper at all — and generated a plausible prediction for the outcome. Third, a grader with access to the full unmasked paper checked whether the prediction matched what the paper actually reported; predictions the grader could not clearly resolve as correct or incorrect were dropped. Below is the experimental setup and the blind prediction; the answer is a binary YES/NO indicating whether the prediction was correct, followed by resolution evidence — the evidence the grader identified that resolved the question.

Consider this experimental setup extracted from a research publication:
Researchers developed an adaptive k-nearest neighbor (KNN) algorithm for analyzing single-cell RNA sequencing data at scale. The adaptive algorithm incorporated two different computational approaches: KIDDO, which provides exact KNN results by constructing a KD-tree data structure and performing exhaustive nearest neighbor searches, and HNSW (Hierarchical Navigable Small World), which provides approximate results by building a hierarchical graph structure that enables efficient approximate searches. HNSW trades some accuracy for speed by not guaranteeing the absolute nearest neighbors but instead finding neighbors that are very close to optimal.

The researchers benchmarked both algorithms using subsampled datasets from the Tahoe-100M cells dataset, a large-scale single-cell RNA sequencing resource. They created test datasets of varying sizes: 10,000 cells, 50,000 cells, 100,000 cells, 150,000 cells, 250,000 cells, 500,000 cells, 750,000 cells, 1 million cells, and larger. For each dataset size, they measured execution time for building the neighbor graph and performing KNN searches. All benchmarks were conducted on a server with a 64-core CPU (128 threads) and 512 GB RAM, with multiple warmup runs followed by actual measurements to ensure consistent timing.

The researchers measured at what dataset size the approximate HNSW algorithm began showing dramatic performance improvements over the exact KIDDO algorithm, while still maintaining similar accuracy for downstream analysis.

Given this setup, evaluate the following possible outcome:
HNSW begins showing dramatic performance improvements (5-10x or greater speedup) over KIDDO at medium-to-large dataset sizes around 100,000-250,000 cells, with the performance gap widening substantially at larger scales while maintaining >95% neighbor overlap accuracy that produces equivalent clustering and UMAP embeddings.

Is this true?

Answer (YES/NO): NO